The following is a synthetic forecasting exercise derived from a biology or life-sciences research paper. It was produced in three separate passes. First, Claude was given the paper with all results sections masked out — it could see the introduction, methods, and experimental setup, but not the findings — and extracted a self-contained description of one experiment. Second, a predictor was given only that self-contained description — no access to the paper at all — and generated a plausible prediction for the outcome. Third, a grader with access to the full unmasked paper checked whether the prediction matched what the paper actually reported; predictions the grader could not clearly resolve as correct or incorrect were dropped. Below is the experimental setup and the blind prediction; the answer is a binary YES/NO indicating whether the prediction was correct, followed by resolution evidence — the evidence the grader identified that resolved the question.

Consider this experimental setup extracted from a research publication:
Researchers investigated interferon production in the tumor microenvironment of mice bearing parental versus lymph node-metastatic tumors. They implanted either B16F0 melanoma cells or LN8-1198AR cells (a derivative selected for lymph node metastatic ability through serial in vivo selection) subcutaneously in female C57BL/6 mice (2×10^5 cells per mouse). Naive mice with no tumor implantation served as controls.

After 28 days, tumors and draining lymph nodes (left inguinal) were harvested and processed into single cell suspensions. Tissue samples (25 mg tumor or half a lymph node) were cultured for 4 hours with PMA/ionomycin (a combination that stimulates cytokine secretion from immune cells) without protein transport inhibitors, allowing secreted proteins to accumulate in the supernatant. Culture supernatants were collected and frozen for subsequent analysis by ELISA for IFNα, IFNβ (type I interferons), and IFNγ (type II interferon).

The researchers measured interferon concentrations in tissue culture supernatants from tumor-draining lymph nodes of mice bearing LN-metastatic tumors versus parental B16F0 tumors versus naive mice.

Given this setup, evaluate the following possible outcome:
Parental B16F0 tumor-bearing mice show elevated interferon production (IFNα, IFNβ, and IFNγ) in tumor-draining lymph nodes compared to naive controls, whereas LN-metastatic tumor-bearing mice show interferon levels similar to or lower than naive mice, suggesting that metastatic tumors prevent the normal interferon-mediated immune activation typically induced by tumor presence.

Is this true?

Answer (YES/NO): NO